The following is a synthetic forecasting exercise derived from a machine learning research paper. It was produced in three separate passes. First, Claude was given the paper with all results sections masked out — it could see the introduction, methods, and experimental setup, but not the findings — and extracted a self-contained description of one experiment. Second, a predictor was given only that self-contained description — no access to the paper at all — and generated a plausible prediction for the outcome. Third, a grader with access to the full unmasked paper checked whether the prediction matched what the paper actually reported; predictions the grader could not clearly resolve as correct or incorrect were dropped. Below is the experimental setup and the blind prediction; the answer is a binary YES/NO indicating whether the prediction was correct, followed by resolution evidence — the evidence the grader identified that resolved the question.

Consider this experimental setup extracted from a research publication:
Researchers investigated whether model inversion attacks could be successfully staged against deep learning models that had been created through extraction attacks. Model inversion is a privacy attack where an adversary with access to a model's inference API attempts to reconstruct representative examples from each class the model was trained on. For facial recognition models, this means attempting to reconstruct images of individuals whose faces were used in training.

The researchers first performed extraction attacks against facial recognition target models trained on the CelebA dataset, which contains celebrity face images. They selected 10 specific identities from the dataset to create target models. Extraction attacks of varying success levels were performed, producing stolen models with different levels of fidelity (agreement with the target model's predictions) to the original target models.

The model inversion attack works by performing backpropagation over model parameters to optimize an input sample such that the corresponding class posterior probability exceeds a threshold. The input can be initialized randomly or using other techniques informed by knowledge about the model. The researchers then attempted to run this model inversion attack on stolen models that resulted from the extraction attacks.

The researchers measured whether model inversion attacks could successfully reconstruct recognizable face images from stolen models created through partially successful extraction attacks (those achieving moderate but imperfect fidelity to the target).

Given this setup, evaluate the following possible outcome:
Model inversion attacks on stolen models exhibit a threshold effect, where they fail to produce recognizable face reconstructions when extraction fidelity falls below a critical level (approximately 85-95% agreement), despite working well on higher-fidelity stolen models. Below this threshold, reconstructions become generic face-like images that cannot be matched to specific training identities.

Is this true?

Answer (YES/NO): NO